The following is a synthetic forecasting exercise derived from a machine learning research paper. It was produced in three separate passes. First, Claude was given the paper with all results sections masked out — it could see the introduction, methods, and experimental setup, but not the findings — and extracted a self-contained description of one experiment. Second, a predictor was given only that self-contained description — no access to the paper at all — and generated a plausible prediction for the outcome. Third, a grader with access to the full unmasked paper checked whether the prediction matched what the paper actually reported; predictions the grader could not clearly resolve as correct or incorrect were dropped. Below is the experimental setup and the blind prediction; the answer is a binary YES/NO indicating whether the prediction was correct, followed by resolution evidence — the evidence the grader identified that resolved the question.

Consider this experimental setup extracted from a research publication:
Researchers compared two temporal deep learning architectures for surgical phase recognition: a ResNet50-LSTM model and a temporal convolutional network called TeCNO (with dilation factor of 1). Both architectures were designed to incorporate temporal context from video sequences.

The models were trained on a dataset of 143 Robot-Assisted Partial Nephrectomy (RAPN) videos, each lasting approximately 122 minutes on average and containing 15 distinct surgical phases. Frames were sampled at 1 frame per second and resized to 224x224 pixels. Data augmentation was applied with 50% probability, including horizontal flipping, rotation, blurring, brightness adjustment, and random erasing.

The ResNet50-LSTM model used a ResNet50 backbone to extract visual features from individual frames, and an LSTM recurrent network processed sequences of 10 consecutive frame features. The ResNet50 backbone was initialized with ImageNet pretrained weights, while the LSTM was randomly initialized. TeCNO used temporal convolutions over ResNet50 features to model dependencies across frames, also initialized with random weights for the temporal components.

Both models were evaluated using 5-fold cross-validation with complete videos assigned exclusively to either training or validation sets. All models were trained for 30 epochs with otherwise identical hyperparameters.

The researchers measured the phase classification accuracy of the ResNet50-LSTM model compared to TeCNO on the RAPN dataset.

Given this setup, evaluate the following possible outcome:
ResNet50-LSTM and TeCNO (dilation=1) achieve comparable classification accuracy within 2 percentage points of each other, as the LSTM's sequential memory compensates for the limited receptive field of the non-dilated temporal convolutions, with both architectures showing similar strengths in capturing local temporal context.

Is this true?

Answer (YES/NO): NO